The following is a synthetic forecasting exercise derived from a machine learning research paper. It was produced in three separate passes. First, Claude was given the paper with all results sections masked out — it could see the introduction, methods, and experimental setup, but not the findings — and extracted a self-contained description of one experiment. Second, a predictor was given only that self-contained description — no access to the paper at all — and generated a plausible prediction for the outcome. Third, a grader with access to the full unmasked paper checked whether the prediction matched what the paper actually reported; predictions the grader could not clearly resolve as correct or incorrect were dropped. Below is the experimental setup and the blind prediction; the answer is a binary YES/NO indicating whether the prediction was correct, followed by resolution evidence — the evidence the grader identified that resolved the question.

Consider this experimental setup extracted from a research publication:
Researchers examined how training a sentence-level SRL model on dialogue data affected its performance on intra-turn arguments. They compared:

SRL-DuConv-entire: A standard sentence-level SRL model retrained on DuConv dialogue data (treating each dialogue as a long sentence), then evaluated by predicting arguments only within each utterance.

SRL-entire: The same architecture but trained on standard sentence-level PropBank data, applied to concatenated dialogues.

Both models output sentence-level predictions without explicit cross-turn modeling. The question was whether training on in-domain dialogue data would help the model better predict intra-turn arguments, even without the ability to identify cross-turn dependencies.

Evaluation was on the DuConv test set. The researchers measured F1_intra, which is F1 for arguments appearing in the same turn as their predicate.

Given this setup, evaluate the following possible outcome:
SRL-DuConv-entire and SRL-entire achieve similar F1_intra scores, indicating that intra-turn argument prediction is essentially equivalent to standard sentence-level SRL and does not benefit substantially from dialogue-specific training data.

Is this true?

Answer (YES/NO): NO